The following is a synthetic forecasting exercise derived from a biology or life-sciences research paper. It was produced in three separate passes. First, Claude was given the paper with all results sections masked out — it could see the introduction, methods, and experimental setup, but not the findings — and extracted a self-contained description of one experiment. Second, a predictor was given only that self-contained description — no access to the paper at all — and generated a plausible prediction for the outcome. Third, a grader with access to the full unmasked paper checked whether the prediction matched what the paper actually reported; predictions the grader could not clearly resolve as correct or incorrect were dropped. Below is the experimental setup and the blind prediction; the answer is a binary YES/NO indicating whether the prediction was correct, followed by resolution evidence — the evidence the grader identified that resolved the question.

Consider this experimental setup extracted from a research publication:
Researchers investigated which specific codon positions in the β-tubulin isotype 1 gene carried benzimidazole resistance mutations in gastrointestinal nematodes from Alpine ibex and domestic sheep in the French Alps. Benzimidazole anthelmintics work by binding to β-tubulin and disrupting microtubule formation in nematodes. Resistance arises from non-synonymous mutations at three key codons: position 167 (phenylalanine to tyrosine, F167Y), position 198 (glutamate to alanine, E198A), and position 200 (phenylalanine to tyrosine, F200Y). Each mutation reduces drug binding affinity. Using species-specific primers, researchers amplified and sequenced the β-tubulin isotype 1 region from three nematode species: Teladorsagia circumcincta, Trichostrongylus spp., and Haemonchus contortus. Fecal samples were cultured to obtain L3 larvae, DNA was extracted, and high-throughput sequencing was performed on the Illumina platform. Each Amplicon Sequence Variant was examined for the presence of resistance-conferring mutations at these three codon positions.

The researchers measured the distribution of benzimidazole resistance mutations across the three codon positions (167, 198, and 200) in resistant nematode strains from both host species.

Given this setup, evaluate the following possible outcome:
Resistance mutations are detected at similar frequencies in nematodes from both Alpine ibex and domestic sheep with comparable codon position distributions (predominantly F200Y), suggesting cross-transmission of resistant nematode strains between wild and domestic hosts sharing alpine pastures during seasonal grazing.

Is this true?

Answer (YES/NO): NO